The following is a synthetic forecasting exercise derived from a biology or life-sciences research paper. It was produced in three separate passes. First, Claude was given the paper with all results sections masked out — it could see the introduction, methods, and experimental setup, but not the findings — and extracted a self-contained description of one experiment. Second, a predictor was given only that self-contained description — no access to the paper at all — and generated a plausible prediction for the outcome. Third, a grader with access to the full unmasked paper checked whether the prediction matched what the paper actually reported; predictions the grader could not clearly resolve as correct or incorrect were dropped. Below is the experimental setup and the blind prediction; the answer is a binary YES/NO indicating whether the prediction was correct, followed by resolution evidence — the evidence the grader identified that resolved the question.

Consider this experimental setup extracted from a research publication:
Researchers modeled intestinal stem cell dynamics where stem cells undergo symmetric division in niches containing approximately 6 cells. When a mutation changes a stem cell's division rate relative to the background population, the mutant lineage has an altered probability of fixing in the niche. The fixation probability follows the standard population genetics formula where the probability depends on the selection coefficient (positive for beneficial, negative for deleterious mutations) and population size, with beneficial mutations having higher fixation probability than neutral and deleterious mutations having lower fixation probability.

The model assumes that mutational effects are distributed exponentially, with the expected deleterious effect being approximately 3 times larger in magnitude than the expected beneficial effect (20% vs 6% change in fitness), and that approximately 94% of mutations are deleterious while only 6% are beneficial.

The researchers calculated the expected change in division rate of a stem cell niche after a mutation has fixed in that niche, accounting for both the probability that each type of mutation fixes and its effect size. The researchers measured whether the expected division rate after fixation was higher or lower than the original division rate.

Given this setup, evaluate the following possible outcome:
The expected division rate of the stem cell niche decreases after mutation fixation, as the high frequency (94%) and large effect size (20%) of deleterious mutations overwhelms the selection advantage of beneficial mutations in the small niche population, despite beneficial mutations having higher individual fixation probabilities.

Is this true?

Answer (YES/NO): YES